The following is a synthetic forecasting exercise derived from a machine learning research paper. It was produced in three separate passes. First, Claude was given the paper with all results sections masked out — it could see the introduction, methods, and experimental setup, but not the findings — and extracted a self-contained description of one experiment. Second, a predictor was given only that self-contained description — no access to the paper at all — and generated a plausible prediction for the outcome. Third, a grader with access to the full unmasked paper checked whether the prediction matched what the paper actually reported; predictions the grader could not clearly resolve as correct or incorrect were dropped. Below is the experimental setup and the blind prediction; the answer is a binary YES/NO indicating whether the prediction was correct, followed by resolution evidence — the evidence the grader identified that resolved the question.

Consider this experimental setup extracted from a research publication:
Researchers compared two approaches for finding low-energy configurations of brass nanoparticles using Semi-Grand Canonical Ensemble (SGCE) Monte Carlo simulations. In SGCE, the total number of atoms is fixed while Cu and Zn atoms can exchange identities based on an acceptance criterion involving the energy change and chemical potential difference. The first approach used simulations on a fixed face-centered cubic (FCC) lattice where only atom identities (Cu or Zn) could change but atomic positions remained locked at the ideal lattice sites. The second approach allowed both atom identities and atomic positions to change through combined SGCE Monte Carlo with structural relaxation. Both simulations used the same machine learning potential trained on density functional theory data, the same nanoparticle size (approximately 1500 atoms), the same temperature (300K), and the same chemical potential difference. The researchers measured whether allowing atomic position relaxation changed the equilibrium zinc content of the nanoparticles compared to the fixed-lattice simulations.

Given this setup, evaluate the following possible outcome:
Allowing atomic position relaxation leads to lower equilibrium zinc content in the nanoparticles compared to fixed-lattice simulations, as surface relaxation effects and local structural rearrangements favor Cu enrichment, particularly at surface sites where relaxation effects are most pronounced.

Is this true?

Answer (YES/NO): NO